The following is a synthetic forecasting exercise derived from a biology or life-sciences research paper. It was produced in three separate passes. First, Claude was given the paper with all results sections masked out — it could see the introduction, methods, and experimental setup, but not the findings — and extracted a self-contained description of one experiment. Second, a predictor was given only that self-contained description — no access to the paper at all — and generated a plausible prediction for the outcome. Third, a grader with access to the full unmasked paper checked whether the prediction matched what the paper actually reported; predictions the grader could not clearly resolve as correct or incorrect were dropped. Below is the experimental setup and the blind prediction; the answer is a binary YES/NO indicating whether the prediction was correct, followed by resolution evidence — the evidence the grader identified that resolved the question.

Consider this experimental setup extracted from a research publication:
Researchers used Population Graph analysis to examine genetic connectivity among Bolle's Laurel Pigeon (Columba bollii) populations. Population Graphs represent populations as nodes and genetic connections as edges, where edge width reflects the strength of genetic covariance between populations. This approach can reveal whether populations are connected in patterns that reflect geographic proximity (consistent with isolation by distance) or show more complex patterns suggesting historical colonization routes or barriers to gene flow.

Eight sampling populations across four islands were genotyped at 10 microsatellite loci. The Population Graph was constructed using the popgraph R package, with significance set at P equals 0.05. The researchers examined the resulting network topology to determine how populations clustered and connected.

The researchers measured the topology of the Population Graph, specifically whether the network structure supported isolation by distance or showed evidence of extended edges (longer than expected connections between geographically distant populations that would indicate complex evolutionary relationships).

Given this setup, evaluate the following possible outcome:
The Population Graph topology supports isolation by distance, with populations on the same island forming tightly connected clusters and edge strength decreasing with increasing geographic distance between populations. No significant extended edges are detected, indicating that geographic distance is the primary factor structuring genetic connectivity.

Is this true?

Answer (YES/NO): NO